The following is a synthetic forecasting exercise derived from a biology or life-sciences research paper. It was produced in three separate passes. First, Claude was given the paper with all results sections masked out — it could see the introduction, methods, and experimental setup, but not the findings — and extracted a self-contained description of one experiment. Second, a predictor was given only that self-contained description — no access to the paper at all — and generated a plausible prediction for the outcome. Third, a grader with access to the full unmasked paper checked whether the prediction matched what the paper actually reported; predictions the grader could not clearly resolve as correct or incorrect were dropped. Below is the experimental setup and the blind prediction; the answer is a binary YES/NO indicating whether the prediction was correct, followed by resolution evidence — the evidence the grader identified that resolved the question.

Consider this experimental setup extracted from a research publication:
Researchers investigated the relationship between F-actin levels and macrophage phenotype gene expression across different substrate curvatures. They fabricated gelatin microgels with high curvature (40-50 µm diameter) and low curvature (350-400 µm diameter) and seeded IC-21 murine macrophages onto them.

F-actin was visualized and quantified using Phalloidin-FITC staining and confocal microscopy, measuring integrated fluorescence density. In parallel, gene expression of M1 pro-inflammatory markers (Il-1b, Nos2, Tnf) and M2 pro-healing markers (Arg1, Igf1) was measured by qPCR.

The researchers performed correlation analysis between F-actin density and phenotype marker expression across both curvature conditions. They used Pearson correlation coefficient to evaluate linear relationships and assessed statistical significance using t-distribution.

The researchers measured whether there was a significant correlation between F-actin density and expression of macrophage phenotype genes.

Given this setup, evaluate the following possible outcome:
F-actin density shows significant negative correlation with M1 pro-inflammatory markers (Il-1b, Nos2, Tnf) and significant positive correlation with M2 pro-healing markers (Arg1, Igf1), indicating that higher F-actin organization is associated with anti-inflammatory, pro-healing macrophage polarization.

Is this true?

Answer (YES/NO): NO